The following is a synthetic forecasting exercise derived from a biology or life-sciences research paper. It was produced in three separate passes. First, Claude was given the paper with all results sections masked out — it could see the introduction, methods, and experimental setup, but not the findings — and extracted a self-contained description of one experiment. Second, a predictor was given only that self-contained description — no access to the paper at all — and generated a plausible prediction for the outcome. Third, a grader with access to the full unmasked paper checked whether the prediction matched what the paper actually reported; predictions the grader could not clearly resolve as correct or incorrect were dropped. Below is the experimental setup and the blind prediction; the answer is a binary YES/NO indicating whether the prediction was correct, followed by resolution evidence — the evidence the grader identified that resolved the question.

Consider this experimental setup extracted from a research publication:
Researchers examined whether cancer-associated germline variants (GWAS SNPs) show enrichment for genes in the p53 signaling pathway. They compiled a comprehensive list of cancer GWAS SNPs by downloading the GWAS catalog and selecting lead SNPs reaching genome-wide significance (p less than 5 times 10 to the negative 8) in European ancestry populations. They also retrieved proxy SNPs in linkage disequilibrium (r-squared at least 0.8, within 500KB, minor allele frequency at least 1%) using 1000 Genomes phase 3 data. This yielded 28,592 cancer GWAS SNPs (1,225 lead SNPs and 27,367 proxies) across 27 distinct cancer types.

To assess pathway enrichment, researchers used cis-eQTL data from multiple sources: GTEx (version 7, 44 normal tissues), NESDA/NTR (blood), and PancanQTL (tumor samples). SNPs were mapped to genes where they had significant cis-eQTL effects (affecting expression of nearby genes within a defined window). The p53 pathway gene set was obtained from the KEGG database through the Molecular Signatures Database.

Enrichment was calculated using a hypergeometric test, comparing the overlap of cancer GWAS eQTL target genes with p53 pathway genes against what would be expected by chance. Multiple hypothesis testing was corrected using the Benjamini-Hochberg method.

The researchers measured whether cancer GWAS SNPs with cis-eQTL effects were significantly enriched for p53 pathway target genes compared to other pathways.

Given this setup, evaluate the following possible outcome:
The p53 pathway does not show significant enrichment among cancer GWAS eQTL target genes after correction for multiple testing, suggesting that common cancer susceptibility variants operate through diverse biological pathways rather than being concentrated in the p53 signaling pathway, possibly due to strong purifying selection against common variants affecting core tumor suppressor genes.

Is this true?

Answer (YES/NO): NO